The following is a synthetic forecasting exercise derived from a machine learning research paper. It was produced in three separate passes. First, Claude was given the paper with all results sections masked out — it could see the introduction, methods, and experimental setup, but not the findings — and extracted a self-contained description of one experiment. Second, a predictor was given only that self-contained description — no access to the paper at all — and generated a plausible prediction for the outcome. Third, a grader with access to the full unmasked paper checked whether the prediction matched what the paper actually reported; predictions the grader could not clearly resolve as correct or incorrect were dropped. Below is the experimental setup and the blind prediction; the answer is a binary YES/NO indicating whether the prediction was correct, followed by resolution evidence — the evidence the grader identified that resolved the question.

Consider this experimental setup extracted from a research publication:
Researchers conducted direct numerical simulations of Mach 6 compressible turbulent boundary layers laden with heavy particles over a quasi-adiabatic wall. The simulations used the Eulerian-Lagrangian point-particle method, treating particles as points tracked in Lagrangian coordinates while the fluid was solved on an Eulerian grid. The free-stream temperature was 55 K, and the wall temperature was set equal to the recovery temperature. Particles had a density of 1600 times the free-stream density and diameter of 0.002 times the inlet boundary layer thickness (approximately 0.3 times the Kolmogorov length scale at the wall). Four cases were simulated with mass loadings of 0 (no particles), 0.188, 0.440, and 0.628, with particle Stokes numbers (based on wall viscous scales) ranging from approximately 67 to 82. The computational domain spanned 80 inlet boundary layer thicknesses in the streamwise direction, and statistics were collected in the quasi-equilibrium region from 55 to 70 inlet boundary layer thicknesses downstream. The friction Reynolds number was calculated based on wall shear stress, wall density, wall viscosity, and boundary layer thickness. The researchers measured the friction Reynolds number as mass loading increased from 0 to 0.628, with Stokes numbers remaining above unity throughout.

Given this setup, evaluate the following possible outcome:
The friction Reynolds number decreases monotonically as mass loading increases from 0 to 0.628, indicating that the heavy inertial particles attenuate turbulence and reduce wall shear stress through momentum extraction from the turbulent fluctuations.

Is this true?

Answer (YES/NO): YES